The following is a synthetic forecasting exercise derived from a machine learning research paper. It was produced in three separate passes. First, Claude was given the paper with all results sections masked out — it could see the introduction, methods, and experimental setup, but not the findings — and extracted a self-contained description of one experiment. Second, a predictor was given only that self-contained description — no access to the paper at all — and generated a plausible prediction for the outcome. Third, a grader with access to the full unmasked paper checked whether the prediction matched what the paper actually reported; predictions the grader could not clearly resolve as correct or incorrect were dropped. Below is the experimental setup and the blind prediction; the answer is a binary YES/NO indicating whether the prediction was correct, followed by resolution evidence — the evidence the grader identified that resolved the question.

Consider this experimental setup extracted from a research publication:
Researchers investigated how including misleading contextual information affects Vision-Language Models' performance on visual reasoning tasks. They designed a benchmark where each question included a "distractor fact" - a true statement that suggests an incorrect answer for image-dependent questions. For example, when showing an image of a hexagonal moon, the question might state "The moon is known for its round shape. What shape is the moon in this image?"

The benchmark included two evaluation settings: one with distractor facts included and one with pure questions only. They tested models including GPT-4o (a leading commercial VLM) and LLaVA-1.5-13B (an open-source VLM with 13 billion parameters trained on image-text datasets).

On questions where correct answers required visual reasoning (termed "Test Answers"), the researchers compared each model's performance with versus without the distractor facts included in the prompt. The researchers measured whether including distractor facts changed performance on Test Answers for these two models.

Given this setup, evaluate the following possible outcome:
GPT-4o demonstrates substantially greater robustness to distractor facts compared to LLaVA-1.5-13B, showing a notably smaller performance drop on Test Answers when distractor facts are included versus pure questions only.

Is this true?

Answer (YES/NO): NO